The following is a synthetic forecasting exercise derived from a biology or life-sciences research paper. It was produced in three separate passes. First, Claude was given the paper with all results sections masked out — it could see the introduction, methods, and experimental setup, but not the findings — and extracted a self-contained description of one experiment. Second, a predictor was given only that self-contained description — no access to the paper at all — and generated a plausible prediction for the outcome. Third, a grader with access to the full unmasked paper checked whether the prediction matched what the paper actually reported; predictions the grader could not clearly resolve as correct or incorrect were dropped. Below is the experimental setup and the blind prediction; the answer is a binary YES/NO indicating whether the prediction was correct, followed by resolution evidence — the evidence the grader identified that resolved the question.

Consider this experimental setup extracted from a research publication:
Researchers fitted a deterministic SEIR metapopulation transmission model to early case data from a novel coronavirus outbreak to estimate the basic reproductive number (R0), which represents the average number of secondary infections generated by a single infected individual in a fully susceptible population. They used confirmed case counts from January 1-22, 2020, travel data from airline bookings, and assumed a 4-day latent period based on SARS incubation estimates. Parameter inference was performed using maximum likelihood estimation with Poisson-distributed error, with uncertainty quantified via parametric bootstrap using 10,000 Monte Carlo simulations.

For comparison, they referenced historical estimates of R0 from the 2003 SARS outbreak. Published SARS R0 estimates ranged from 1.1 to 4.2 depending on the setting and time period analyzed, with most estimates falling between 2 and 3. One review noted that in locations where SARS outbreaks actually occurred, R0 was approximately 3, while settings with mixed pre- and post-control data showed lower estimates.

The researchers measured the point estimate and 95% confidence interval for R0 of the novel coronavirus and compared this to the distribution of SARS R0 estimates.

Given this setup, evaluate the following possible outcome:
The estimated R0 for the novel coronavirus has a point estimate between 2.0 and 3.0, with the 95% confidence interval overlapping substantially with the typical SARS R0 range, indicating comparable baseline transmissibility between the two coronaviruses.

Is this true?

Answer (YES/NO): NO